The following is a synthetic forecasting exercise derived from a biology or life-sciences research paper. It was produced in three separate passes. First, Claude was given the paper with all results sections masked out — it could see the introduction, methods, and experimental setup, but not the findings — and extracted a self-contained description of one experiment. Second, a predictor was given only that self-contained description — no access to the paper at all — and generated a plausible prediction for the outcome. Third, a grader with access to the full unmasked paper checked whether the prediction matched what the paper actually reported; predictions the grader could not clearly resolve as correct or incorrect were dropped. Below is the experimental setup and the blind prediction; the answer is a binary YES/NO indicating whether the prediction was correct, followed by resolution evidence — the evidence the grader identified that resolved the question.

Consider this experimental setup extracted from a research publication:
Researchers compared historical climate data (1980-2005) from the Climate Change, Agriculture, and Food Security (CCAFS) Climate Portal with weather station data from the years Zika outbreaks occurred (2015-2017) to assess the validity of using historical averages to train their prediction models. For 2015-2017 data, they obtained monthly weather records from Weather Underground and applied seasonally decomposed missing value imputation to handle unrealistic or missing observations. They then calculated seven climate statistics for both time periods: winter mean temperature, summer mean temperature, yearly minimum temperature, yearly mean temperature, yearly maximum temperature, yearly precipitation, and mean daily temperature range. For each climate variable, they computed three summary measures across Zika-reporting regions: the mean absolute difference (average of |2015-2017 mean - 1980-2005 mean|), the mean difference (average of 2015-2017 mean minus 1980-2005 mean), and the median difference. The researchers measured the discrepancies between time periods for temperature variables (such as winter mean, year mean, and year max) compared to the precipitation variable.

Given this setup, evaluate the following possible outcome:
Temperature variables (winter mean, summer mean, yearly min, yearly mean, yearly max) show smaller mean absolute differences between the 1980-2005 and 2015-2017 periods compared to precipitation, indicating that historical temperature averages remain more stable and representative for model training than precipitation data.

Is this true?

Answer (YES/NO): YES